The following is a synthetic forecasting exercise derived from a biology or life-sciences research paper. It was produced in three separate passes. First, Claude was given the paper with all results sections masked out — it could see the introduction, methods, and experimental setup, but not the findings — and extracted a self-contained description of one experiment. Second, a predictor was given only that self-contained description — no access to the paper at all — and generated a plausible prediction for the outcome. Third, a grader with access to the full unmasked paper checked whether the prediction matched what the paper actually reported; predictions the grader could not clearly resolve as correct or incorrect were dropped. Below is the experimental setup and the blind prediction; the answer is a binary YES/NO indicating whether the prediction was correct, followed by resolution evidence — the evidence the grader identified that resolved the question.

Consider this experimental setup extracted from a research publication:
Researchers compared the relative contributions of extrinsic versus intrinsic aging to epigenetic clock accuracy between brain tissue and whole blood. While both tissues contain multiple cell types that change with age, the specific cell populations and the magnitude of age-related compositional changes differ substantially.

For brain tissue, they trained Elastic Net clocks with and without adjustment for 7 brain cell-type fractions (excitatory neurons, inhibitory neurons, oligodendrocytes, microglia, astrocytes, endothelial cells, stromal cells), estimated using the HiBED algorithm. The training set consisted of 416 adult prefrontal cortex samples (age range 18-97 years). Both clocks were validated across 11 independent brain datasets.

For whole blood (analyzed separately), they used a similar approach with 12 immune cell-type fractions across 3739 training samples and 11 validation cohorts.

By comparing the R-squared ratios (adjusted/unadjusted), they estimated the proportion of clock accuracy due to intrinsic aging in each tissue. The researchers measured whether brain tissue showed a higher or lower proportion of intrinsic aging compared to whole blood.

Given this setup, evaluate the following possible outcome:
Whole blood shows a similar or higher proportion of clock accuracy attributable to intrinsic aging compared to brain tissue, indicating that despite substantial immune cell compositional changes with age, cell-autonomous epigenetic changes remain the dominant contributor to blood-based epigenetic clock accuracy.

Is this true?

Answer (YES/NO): NO